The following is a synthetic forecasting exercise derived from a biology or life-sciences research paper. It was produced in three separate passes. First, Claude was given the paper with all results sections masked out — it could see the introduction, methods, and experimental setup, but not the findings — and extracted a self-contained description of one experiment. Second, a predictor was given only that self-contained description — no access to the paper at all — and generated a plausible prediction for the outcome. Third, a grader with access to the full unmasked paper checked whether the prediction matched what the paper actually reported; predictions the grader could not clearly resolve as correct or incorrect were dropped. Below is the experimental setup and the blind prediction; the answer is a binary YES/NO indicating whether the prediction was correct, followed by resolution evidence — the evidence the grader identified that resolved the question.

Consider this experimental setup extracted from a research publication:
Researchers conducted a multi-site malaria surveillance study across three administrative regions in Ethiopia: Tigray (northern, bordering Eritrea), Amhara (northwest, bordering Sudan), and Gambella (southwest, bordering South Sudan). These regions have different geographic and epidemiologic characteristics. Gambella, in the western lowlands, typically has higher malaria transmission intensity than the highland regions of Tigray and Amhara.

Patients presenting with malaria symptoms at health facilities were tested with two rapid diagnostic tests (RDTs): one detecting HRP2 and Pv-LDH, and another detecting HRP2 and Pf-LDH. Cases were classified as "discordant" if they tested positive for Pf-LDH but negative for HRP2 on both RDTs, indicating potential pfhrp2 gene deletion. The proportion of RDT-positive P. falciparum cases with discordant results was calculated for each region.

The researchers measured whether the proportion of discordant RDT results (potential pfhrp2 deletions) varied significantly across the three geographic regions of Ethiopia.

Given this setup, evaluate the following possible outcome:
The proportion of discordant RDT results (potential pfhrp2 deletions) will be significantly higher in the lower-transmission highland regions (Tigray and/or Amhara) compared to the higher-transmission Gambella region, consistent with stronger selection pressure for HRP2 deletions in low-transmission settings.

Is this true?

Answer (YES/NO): YES